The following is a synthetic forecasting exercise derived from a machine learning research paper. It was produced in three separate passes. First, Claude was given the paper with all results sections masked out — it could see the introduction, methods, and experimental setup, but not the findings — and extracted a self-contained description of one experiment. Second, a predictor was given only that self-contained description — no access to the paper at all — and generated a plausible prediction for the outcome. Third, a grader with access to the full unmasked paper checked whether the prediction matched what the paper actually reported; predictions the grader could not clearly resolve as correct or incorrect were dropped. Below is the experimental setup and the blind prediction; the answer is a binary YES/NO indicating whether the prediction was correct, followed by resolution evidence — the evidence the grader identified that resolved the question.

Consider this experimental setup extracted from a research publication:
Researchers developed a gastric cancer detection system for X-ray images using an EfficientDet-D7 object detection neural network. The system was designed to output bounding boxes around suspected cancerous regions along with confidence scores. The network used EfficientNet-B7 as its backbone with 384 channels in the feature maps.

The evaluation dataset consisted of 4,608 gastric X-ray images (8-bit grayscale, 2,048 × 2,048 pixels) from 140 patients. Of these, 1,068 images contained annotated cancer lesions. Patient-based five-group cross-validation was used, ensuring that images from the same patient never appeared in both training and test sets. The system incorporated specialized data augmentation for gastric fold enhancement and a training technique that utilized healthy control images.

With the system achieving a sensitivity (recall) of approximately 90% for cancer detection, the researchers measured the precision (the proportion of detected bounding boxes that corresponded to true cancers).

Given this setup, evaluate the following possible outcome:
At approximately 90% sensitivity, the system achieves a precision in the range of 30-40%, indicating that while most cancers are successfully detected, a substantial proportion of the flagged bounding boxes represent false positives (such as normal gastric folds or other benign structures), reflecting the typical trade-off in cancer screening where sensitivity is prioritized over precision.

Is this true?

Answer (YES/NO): NO